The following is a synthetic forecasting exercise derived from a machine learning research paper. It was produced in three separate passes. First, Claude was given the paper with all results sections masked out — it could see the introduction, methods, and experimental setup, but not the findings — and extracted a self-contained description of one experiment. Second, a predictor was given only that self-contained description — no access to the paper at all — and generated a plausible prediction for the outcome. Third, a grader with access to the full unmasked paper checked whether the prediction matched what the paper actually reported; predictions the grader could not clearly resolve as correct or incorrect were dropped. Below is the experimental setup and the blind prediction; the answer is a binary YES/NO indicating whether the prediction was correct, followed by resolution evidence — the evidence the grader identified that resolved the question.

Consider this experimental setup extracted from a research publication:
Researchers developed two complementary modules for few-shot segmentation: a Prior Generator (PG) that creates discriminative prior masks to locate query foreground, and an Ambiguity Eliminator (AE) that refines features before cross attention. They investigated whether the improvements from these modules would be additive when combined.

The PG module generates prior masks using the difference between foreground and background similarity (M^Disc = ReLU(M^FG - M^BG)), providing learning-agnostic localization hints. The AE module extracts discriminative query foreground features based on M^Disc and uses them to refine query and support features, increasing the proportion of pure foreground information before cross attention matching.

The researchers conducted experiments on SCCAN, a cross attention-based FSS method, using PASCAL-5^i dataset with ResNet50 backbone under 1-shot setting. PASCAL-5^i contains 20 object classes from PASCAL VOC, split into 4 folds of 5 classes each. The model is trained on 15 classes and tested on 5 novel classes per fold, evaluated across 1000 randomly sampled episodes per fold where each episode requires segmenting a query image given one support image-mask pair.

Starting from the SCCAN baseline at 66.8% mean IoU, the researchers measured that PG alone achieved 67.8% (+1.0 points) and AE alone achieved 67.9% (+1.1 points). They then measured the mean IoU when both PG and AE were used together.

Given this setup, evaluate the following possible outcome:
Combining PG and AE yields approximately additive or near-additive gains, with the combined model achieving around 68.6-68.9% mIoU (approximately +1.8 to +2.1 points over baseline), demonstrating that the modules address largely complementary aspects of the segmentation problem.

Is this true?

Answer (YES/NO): NO